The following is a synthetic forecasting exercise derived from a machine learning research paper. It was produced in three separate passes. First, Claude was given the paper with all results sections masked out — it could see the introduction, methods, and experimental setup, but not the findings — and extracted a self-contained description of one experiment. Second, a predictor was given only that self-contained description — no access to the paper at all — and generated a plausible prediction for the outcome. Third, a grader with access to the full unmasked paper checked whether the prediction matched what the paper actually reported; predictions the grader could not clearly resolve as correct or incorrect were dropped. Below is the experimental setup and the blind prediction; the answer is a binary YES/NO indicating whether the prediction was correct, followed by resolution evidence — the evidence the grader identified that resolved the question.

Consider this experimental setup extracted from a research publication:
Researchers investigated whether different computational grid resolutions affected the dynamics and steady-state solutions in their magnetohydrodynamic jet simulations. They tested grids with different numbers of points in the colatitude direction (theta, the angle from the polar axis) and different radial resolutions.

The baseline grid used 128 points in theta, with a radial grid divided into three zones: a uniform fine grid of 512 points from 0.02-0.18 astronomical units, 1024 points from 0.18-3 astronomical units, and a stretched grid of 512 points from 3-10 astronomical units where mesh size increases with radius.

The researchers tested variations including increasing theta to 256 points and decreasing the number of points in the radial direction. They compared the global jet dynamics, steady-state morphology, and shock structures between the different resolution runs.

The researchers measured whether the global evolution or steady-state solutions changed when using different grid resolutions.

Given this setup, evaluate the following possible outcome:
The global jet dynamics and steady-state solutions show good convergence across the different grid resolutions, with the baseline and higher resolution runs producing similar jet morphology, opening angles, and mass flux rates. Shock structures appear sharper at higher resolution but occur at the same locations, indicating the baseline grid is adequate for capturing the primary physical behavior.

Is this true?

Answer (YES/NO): NO